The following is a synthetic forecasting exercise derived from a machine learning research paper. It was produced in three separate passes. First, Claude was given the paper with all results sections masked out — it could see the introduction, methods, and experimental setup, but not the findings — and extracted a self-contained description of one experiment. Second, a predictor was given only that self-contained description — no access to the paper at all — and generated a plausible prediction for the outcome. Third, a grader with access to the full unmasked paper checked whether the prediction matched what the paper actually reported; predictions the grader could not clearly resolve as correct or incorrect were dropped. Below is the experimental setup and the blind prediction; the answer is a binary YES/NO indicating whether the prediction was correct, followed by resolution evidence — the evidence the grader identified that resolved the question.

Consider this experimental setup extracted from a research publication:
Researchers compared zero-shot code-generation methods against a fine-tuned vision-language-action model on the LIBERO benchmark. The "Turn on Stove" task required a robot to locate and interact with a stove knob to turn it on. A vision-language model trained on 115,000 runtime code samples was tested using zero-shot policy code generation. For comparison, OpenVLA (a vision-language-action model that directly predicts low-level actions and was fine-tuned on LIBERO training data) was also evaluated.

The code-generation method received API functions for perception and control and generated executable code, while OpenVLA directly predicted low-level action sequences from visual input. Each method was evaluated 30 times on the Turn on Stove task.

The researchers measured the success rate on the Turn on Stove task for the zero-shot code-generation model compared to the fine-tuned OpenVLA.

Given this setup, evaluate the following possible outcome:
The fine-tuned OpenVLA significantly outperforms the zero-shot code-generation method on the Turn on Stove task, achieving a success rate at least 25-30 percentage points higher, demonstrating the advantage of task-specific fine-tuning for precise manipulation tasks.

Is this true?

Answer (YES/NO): NO